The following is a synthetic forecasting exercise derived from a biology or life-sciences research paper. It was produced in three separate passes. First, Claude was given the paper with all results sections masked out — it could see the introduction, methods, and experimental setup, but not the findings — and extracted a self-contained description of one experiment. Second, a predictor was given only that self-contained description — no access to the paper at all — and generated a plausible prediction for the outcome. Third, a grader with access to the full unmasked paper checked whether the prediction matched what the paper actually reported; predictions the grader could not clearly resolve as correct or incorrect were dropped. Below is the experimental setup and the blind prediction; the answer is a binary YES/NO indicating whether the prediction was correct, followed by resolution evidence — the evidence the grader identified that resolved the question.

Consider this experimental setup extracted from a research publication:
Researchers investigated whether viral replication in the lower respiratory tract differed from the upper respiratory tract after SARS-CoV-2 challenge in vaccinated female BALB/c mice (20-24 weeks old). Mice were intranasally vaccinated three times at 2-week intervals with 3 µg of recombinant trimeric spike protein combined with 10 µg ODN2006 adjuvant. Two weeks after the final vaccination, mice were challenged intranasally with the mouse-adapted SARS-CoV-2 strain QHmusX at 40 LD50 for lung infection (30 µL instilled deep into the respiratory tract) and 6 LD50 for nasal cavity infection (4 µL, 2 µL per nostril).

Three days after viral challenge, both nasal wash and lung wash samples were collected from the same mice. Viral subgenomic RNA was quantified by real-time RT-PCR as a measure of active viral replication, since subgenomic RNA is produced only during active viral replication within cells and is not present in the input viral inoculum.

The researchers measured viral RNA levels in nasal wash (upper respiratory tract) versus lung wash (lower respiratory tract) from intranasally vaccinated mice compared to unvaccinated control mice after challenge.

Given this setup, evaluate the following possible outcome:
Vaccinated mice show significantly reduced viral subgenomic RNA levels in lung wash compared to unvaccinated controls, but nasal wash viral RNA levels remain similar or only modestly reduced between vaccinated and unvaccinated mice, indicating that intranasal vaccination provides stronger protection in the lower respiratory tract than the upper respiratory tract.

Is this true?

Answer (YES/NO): NO